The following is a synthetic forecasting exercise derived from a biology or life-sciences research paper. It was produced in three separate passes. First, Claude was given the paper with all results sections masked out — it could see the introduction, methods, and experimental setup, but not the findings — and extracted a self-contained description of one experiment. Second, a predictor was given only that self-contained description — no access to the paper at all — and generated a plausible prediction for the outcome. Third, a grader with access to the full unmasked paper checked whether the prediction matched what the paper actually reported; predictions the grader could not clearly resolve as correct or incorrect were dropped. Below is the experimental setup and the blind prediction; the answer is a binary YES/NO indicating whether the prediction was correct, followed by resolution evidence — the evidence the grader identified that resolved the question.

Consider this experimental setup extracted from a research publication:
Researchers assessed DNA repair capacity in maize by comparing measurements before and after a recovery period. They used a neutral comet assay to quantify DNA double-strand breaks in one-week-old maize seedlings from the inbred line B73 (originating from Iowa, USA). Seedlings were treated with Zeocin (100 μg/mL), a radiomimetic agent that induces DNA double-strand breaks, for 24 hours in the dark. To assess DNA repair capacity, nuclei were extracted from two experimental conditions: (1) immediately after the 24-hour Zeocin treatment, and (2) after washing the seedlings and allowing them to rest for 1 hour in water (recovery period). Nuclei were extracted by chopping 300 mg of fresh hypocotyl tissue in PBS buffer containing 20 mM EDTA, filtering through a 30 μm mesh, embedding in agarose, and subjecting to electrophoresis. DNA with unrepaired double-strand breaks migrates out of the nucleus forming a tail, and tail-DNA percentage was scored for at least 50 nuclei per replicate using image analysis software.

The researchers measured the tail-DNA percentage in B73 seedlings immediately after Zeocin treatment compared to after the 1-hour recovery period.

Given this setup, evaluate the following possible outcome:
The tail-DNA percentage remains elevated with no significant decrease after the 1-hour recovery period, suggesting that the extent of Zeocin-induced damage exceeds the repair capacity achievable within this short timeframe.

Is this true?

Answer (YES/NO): NO